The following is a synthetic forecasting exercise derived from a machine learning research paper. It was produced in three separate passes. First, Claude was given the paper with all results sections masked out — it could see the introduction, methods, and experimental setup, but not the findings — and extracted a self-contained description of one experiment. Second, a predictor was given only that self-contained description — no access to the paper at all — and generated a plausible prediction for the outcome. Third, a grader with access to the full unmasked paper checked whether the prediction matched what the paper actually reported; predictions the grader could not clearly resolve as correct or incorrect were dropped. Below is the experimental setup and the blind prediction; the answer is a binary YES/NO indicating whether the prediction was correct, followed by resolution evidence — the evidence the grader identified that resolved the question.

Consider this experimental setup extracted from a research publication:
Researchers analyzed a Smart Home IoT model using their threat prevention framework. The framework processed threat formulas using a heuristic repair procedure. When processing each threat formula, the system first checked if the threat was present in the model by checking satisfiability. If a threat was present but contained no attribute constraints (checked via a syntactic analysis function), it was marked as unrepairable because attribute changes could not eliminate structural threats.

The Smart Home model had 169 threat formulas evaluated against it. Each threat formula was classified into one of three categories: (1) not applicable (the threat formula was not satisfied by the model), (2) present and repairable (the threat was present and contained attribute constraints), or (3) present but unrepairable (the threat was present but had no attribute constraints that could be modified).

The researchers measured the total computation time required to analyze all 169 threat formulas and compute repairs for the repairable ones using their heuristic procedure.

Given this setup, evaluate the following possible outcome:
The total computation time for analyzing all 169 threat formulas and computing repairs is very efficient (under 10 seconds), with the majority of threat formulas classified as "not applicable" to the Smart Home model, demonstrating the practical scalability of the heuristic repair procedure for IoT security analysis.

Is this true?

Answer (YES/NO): NO